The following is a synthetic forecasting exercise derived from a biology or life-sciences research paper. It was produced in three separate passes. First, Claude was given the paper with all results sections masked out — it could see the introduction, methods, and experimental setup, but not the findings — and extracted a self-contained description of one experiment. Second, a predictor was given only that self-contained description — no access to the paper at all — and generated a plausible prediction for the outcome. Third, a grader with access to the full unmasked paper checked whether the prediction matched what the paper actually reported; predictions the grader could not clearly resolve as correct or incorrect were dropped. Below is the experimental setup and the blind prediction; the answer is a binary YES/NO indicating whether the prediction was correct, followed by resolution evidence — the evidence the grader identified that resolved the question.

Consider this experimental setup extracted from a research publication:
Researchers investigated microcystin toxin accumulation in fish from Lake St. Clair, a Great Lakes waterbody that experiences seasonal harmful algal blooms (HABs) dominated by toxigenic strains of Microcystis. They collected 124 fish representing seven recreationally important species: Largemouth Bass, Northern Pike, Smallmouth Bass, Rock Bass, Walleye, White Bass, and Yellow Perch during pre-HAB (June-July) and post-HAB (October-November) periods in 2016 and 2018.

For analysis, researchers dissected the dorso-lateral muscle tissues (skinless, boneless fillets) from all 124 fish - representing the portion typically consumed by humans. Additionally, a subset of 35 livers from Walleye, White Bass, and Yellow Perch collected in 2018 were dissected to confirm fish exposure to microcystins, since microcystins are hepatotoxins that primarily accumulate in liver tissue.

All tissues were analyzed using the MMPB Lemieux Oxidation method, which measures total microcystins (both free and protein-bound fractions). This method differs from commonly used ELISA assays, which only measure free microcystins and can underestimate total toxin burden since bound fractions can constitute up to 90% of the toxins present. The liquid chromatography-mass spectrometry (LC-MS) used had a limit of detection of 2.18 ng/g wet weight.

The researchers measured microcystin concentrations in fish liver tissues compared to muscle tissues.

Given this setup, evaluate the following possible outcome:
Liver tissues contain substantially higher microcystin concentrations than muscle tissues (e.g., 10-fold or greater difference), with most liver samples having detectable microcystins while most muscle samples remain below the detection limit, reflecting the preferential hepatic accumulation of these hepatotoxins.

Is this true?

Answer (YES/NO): YES